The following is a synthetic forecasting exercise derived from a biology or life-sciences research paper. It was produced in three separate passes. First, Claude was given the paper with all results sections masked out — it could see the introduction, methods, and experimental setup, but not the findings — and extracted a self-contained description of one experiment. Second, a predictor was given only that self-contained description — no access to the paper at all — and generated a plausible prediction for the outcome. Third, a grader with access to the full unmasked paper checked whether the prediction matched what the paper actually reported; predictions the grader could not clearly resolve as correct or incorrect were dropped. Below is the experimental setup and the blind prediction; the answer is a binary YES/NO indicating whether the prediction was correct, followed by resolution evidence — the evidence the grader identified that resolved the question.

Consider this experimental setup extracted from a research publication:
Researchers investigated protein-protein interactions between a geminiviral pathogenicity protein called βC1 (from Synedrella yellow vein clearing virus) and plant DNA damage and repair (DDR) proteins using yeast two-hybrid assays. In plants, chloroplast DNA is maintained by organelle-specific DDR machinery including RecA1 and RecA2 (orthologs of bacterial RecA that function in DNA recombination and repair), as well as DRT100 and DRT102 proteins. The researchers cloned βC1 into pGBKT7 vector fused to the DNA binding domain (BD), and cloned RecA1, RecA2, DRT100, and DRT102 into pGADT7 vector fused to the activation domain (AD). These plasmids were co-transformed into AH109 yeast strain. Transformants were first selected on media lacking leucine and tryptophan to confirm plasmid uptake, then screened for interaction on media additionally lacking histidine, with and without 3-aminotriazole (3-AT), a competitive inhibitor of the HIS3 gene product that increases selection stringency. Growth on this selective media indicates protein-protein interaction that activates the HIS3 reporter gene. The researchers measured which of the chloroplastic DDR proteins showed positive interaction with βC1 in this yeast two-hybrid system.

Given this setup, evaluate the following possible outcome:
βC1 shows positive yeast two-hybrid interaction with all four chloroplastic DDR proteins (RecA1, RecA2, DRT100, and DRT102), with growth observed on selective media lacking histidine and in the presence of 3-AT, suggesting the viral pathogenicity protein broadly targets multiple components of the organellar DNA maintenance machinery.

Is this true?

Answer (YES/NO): NO